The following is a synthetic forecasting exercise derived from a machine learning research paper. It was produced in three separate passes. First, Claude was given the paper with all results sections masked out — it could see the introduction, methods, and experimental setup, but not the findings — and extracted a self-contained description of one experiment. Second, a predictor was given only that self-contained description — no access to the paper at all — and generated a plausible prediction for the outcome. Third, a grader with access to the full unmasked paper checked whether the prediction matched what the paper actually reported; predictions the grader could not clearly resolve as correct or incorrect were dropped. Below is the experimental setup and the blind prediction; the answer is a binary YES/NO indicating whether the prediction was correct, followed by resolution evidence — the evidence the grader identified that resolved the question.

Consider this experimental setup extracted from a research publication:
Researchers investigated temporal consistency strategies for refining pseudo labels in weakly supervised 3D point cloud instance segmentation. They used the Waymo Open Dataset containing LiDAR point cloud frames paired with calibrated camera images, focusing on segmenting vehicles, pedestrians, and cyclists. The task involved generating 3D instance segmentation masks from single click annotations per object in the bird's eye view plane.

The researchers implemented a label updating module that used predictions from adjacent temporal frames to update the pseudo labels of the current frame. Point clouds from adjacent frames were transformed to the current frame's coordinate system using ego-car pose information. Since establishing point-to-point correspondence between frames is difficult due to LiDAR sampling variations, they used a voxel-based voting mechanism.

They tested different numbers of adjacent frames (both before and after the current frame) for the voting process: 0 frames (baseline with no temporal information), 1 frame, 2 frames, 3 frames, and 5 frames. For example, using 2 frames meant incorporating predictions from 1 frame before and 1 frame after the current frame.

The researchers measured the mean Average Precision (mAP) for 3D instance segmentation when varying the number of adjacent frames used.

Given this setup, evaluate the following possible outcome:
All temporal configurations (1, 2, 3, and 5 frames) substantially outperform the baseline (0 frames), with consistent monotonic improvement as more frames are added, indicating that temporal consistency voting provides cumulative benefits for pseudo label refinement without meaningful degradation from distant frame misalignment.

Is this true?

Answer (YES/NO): NO